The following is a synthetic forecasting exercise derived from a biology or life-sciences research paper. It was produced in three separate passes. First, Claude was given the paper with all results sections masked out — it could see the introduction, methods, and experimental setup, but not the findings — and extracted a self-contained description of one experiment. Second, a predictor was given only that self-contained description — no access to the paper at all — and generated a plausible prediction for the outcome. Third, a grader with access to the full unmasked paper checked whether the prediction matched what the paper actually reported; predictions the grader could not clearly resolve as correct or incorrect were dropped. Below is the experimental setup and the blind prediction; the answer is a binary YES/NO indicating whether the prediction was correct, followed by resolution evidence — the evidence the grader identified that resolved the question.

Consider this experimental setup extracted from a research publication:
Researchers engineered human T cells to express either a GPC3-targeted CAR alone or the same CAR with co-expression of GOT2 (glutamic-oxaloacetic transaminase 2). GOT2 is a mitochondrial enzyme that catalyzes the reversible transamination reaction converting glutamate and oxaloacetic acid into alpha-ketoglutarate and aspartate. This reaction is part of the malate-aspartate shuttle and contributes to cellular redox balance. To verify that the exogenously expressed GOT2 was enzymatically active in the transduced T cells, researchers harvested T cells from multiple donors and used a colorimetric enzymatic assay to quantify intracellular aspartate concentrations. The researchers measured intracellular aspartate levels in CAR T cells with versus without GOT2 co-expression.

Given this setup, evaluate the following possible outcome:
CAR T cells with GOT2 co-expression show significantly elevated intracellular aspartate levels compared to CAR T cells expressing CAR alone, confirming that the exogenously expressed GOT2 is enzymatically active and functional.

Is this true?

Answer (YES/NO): YES